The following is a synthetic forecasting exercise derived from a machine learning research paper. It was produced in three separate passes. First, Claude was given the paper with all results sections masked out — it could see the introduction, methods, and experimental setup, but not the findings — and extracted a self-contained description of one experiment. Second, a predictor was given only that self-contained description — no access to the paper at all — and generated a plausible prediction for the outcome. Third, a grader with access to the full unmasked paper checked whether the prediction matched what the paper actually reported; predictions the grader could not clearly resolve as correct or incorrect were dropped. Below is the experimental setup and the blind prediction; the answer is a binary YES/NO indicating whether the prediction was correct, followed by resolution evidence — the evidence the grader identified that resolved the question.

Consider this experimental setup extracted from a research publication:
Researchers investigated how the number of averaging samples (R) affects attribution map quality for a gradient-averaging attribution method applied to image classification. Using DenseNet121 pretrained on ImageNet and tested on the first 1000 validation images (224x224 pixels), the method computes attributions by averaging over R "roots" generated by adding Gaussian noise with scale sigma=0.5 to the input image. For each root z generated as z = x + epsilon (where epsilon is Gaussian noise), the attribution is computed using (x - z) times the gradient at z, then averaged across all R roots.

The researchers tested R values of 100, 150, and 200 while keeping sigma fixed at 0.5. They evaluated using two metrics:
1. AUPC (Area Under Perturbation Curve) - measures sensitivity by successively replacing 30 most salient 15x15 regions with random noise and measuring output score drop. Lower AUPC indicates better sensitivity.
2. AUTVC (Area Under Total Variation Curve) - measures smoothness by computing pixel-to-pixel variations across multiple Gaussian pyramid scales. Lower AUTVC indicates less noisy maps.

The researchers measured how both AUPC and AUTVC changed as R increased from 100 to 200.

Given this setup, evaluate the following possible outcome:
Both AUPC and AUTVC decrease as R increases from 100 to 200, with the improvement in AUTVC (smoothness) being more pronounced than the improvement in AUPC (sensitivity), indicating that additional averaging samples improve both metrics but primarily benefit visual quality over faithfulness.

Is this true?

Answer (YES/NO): YES